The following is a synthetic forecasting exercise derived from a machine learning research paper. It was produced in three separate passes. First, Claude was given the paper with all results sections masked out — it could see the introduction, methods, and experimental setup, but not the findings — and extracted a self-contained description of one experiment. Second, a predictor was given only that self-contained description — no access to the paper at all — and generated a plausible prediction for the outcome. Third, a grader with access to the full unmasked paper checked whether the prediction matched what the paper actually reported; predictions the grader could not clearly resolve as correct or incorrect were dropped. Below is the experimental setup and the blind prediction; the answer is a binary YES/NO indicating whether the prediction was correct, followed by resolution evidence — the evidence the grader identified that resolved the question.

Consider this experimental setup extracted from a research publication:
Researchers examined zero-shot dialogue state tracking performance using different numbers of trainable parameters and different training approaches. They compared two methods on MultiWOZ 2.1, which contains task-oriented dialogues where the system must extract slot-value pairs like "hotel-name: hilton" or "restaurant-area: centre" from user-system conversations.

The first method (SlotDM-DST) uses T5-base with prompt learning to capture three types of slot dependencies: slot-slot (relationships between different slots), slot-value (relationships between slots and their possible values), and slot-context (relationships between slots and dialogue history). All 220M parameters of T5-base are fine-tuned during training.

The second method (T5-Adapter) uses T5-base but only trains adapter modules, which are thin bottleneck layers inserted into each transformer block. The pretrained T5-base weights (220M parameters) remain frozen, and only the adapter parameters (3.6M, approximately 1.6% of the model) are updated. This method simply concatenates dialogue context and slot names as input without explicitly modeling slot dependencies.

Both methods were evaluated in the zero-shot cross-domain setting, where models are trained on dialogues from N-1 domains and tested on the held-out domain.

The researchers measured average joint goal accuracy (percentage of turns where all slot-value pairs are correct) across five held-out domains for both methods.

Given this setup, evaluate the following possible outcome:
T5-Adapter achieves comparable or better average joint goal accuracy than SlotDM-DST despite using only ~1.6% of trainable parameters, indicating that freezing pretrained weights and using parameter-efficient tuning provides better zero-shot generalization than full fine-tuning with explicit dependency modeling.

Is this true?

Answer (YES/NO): NO